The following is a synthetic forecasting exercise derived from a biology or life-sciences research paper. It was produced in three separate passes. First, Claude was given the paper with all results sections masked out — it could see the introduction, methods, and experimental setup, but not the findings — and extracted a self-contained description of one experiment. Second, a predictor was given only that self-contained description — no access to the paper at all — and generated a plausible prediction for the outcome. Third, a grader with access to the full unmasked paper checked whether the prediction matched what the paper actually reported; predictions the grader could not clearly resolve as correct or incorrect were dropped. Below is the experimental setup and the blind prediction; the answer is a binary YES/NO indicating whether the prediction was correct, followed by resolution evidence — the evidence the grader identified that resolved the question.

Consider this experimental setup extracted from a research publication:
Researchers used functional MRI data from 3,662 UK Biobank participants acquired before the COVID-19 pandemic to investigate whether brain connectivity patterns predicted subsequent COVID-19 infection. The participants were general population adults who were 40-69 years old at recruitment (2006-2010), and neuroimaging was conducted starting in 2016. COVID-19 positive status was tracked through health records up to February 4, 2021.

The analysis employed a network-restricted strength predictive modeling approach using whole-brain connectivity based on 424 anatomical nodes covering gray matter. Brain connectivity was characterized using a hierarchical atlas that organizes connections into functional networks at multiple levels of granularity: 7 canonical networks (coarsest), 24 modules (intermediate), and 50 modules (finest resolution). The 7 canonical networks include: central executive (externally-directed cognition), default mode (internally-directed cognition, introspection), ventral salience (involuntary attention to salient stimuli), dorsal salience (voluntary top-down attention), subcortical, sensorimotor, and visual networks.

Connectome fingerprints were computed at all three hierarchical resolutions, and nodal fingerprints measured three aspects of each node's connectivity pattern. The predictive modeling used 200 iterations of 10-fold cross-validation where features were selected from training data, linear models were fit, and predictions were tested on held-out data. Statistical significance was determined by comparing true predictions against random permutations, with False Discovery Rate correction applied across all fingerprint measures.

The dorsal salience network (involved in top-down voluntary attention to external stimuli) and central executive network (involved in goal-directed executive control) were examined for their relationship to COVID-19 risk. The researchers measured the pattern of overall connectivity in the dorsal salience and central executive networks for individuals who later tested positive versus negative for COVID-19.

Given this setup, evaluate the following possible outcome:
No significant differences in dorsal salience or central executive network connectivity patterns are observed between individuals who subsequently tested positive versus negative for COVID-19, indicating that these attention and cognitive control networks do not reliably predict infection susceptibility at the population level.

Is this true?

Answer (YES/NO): NO